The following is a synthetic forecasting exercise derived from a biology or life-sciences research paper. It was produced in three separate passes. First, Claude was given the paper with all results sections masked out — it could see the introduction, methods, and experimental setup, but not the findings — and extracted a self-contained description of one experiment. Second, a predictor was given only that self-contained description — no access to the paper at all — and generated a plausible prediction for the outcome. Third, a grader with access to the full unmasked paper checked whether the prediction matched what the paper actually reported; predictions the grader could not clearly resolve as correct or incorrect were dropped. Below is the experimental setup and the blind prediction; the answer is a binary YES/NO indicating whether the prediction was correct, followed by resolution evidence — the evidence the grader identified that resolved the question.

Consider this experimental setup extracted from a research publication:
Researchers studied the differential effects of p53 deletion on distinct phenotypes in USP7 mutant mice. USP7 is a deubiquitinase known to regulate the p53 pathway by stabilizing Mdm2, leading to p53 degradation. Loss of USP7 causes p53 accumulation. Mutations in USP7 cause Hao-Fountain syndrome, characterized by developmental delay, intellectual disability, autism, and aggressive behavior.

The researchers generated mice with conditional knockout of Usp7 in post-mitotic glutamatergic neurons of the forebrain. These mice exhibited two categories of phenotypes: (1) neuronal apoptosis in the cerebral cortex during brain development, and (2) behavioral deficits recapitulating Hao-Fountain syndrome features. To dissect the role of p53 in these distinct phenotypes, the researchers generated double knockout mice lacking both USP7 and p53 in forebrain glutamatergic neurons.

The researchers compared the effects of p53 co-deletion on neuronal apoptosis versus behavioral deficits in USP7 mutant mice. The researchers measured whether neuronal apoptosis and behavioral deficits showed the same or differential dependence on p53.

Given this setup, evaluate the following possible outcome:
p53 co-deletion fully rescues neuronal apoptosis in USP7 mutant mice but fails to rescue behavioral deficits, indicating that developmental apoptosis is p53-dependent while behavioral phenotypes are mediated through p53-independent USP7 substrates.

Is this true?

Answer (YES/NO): NO